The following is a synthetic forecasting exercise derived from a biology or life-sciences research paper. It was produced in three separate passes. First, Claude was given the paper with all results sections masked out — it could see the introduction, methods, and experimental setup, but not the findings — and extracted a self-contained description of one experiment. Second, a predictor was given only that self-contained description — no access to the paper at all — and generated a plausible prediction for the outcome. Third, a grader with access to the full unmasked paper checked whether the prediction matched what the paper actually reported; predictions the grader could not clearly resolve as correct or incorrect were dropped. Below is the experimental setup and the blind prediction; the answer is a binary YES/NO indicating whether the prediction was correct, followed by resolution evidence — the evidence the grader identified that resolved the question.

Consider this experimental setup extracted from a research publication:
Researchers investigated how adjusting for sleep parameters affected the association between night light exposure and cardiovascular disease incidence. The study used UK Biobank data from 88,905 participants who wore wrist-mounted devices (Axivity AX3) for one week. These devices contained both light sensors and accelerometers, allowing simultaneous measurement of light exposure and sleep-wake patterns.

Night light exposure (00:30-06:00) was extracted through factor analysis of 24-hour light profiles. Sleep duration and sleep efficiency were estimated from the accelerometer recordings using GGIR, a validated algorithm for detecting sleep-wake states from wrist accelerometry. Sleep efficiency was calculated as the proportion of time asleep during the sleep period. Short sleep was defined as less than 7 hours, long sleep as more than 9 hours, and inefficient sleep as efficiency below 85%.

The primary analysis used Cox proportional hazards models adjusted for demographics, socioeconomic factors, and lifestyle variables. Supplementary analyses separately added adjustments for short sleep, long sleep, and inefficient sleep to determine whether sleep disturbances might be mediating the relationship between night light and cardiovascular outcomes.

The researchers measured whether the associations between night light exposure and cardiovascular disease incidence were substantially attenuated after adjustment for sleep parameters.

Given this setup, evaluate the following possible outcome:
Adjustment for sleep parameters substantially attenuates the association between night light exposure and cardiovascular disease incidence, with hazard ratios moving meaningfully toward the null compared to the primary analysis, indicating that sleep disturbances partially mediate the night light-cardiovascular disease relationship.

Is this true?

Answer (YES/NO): NO